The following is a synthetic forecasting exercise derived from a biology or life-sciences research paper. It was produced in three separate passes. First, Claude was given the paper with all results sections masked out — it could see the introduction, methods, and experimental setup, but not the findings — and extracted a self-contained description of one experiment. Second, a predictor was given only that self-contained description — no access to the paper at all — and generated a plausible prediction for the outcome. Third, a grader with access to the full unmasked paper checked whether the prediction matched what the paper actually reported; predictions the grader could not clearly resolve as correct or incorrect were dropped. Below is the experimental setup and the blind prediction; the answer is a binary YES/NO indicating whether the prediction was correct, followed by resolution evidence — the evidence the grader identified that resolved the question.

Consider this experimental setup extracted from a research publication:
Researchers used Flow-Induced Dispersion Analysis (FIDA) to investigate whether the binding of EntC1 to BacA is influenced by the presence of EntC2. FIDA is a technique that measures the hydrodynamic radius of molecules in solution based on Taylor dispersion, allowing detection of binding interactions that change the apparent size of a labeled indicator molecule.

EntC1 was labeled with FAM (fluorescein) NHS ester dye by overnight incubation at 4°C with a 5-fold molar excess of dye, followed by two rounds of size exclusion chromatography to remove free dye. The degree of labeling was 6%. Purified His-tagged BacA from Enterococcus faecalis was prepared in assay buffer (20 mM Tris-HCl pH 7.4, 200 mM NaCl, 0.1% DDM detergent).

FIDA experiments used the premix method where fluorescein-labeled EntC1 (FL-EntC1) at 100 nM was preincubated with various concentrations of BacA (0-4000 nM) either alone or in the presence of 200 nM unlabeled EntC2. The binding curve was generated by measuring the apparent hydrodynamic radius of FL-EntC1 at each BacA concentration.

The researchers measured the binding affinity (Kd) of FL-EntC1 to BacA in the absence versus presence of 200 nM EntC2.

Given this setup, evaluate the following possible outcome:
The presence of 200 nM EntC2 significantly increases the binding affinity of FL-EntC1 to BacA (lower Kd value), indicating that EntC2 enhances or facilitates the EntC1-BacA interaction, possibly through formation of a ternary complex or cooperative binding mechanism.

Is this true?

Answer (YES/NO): NO